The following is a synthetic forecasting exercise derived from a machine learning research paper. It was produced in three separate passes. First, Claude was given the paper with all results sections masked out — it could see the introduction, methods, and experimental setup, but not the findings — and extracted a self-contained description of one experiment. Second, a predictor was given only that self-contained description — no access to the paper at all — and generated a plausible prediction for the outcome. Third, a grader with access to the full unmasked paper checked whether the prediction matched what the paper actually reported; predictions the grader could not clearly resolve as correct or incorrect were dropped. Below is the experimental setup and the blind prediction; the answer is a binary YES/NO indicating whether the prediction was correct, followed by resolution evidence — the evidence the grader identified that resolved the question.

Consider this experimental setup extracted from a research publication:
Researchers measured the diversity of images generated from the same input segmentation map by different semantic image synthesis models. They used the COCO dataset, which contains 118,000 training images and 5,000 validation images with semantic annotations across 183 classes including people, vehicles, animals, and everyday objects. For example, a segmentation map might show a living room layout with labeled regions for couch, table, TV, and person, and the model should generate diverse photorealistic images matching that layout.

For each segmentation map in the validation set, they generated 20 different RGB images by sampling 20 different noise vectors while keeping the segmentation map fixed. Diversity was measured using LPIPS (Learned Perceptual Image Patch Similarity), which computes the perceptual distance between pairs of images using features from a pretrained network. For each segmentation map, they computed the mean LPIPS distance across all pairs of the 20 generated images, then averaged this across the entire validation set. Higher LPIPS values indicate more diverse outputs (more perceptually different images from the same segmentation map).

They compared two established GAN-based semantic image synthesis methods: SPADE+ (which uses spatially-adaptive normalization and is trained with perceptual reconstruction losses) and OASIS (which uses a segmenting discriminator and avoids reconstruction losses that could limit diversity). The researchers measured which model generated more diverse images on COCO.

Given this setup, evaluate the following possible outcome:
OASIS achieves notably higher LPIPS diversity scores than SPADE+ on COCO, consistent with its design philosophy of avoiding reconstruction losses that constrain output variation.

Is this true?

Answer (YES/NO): NO